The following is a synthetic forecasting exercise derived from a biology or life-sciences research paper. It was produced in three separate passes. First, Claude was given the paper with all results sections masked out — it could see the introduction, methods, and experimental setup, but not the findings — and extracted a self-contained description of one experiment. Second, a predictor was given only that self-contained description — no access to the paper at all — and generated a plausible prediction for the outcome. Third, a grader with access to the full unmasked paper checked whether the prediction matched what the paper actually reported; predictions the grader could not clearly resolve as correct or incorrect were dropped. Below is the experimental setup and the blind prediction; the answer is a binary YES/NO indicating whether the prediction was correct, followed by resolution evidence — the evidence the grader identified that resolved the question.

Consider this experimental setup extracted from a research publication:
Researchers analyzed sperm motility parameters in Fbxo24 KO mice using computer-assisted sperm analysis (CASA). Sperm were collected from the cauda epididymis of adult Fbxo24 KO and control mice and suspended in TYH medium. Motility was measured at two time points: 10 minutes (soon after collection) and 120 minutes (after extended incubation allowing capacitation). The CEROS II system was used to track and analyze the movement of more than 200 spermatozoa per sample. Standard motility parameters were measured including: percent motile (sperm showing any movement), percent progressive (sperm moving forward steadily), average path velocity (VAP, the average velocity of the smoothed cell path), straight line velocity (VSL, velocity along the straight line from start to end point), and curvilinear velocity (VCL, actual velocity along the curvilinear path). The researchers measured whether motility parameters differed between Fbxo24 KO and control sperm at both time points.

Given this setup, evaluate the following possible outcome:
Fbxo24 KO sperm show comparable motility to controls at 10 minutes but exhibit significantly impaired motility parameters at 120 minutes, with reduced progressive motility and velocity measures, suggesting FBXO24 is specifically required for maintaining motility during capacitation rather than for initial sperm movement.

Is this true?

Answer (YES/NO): NO